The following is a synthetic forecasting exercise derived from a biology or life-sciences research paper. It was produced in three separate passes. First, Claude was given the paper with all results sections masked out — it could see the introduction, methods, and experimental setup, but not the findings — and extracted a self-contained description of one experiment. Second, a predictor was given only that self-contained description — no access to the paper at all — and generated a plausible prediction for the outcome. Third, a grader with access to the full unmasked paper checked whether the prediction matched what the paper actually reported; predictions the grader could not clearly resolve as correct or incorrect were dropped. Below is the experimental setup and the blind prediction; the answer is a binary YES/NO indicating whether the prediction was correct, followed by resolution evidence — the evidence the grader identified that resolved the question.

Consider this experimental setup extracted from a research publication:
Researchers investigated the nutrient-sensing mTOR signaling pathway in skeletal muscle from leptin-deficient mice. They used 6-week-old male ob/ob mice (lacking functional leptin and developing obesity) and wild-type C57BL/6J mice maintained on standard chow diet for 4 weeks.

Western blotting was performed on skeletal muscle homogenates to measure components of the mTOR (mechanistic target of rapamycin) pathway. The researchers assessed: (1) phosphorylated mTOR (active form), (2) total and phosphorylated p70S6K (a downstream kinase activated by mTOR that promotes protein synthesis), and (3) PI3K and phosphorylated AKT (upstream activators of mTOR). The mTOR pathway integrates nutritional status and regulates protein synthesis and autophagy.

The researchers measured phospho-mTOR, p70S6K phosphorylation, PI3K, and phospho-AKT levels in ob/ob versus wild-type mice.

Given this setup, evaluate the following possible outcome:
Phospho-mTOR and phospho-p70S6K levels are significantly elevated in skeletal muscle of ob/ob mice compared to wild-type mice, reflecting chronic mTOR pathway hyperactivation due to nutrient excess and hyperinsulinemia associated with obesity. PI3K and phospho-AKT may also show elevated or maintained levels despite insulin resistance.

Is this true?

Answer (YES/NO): NO